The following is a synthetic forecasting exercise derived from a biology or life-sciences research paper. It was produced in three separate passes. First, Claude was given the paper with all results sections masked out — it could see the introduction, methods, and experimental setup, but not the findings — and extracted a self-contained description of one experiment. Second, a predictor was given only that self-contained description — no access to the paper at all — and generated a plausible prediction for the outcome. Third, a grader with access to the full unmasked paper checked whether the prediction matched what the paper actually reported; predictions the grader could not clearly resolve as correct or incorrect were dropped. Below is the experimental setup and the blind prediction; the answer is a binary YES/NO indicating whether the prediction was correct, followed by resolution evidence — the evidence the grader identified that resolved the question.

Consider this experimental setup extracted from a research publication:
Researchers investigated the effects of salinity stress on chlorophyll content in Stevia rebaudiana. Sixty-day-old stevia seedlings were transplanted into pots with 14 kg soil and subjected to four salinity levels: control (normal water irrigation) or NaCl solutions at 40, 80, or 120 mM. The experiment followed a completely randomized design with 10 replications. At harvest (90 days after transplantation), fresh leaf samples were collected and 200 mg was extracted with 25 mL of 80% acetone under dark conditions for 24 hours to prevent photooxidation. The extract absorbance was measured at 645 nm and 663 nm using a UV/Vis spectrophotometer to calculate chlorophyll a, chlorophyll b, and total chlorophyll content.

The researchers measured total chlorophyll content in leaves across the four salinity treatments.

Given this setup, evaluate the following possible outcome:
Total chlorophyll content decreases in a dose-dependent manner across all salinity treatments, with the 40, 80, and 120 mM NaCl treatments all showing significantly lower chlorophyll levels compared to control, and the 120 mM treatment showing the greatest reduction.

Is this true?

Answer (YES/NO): NO